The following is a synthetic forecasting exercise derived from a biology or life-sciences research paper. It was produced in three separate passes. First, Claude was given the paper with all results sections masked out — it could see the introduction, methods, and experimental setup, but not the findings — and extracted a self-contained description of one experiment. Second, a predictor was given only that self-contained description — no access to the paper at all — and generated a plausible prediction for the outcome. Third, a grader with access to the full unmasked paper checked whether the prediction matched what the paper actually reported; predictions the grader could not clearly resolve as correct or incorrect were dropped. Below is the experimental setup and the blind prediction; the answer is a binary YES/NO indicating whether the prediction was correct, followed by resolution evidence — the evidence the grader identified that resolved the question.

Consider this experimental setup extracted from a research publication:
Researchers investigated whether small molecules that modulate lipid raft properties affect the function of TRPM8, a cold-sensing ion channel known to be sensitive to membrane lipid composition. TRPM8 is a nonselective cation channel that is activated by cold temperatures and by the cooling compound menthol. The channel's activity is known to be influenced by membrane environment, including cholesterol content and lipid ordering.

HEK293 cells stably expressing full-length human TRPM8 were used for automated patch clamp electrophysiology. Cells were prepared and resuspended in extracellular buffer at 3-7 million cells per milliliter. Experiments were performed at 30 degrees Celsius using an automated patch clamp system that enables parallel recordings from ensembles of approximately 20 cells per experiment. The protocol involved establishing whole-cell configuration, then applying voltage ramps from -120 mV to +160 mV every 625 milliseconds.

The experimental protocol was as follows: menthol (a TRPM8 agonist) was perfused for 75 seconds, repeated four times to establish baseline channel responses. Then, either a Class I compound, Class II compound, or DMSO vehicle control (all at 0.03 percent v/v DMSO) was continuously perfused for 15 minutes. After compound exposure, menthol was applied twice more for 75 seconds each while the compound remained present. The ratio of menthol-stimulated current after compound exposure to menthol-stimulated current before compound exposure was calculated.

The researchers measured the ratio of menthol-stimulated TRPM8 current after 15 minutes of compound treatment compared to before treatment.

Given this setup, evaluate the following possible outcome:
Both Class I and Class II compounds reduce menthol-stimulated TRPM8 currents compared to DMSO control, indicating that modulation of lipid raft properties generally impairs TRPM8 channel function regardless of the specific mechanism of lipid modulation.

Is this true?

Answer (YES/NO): NO